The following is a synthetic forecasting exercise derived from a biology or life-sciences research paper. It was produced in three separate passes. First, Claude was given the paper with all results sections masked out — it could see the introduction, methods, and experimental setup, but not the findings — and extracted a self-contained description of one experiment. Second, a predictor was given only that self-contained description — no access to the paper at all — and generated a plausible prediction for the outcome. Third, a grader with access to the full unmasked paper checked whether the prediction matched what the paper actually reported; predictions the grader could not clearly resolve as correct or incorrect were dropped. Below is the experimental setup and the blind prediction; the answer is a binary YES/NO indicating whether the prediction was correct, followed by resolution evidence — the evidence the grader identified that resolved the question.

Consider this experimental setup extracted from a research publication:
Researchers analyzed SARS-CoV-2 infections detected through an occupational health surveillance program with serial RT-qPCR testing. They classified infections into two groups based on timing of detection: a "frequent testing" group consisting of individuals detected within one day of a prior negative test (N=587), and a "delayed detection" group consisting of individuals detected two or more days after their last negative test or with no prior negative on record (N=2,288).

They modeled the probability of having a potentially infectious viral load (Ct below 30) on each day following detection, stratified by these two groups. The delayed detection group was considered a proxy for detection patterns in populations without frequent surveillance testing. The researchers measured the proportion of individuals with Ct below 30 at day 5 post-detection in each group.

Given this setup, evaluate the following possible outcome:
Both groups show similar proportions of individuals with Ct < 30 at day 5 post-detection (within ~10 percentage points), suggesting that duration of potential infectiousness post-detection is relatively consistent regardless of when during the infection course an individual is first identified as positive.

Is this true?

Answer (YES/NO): NO